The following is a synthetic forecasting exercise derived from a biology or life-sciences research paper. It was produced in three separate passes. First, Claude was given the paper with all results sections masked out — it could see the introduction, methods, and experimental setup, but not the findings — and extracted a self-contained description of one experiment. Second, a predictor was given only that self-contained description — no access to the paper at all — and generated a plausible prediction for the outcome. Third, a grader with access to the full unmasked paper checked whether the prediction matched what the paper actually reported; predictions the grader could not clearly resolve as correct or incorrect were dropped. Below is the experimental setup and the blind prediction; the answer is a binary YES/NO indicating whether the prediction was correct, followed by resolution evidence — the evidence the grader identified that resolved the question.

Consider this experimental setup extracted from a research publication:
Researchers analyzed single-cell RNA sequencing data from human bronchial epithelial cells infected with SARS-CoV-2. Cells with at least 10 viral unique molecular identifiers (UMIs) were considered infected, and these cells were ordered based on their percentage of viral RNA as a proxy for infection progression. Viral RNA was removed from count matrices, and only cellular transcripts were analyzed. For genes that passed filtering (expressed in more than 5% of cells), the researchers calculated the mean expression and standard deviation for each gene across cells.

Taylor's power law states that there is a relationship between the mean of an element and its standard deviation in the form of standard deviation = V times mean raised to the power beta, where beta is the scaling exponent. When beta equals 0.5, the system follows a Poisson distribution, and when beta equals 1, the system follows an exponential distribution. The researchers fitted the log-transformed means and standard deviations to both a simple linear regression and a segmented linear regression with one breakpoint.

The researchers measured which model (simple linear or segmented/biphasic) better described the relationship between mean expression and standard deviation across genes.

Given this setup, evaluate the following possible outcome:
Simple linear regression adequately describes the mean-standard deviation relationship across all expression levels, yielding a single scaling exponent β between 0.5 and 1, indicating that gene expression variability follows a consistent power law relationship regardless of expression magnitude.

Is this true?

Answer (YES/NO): NO